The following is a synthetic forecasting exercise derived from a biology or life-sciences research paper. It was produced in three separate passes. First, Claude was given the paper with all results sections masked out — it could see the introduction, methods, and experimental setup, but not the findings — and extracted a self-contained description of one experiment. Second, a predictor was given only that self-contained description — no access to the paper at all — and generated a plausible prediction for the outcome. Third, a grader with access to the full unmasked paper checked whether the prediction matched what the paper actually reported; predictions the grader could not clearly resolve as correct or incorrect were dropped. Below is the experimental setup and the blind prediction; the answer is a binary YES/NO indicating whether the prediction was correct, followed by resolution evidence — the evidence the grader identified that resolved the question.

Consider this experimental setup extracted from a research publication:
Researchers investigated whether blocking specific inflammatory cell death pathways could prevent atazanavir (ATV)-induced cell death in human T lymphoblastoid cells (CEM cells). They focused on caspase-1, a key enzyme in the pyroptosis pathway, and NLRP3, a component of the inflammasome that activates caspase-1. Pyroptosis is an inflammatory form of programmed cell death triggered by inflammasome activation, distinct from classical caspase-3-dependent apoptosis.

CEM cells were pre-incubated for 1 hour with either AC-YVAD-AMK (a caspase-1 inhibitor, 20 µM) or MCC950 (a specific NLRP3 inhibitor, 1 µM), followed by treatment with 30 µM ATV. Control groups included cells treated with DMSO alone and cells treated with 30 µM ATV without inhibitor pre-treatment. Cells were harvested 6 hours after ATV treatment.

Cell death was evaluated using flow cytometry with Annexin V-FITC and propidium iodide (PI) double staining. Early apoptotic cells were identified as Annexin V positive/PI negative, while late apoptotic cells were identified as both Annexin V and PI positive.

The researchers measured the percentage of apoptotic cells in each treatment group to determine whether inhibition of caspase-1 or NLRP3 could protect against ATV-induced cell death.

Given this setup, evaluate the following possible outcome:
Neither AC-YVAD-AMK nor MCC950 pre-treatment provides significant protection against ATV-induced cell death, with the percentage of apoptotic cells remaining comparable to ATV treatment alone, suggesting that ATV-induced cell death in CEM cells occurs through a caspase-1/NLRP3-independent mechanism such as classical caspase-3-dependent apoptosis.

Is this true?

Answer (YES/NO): NO